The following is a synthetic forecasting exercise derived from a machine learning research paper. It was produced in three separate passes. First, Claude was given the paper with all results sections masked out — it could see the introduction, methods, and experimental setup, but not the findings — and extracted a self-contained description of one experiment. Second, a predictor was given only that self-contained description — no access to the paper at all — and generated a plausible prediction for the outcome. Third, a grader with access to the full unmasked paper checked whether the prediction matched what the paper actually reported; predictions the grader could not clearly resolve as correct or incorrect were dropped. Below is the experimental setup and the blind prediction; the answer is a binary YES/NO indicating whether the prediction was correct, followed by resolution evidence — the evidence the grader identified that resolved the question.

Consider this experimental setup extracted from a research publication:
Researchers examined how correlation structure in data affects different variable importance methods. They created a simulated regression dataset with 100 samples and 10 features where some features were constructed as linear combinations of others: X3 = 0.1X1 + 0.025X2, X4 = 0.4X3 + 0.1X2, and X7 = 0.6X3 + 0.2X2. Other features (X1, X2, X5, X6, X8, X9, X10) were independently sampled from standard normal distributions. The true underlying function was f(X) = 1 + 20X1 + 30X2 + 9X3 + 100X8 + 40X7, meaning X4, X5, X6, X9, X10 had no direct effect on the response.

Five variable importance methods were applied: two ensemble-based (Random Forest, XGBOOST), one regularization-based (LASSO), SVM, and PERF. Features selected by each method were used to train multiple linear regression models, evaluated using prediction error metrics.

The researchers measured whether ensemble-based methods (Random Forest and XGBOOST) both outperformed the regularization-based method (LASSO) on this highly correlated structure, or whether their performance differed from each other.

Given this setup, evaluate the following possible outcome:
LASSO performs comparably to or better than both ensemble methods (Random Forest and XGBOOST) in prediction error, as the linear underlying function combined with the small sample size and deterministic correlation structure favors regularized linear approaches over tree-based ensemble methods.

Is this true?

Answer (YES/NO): NO